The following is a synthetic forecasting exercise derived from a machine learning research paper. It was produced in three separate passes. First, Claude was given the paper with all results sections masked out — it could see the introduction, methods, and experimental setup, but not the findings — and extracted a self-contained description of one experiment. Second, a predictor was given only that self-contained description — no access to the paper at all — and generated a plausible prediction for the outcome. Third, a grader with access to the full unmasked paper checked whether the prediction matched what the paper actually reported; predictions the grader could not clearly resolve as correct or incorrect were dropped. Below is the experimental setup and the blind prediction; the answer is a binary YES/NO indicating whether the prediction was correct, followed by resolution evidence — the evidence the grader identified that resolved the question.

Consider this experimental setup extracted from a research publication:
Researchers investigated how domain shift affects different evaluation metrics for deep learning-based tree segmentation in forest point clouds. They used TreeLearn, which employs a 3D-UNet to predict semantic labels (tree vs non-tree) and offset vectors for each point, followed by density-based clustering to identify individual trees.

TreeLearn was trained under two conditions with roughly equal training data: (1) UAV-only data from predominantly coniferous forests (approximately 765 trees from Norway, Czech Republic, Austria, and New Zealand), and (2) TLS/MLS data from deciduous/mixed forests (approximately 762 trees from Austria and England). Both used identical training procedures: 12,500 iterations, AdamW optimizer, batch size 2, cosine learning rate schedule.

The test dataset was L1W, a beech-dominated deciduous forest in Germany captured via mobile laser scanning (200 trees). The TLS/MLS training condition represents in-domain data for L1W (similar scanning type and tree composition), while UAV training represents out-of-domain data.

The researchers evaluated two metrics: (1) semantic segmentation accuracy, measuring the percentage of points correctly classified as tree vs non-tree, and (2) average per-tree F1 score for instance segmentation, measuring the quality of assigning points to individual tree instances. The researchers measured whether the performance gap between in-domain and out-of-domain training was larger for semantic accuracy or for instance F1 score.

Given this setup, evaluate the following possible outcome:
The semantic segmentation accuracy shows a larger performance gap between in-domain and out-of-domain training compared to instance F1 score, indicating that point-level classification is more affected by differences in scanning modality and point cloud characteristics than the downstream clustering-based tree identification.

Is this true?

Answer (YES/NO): NO